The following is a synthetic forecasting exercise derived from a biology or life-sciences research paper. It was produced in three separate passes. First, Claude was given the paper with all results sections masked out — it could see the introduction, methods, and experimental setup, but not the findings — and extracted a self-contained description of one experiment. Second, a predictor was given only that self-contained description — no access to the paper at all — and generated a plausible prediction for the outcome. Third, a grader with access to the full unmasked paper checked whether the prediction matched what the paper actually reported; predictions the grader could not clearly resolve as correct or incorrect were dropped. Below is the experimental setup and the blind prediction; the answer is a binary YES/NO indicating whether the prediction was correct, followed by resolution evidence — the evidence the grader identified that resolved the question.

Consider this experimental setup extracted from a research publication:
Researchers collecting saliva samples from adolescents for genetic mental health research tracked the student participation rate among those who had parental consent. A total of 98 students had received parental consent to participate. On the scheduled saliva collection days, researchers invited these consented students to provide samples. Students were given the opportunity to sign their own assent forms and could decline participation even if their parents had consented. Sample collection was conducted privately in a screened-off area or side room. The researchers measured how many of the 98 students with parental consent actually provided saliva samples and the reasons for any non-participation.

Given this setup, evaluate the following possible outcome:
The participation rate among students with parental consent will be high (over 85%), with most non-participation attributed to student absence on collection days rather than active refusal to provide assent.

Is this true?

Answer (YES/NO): NO